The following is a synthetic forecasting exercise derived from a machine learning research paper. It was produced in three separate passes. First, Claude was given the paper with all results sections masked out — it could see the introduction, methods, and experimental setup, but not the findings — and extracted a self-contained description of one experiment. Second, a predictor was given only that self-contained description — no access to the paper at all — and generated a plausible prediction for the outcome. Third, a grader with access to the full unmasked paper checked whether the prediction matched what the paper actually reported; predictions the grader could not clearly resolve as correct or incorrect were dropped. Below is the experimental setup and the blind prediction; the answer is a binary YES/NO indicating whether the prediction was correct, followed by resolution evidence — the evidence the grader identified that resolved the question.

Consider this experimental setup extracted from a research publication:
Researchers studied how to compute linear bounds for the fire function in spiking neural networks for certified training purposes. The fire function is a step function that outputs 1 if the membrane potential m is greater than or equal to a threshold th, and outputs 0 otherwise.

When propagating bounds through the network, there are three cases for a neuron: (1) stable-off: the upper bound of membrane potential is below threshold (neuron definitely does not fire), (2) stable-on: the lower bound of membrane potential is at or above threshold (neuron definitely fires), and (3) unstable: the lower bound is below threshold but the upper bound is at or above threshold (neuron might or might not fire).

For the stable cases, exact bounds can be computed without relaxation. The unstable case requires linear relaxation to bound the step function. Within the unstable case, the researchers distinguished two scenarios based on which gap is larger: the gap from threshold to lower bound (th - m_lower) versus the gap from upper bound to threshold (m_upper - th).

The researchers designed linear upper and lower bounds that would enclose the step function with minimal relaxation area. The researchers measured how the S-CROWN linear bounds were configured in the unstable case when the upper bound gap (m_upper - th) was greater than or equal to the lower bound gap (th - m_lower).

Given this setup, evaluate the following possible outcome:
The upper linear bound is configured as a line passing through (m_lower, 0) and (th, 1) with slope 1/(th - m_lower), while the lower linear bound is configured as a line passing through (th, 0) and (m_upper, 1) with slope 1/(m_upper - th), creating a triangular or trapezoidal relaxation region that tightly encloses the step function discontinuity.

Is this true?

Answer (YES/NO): NO